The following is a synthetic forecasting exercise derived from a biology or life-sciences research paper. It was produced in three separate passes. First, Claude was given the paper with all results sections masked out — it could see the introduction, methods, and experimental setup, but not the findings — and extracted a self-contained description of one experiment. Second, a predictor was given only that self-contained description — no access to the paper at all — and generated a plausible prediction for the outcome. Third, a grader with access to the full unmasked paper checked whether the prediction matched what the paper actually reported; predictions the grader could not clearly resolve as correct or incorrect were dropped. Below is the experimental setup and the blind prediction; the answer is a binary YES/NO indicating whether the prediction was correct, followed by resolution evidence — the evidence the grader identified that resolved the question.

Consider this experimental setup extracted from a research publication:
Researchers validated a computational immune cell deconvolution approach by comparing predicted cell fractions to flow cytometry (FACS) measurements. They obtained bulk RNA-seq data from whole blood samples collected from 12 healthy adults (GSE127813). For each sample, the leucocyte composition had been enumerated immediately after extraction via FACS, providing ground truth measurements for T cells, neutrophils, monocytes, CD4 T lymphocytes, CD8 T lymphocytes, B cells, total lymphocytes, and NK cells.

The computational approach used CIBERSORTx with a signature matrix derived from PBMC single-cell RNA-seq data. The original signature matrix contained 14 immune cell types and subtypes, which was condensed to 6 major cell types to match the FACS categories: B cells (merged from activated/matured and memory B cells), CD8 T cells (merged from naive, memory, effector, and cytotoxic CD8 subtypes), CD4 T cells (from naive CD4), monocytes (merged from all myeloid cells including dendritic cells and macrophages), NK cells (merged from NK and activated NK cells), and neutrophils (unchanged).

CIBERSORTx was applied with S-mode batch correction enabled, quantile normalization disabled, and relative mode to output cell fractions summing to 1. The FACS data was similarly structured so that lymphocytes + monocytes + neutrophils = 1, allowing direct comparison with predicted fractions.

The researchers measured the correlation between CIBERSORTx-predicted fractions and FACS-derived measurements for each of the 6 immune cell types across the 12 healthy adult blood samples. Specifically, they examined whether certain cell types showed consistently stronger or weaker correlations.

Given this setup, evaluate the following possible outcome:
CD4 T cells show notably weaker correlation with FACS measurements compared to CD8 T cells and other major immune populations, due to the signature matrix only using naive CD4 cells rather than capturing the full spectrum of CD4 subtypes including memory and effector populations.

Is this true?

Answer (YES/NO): NO